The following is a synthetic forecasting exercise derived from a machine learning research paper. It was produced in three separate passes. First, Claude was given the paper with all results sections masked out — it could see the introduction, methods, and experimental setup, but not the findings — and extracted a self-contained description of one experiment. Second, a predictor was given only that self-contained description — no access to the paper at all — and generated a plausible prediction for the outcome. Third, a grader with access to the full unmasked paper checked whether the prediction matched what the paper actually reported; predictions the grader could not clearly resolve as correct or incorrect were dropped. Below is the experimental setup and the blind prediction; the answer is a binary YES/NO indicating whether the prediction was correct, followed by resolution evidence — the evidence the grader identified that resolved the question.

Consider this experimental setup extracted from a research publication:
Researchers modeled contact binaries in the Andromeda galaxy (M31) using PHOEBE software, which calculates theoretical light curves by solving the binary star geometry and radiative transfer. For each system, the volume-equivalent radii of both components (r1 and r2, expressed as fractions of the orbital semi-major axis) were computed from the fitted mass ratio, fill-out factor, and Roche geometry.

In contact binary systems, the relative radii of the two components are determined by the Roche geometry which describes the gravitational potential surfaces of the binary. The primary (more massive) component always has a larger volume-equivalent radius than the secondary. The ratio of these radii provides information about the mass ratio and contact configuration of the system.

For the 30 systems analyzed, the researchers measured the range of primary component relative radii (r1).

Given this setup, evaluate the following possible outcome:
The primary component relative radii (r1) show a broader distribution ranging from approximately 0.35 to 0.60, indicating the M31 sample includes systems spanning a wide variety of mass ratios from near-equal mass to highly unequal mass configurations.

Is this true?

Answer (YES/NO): NO